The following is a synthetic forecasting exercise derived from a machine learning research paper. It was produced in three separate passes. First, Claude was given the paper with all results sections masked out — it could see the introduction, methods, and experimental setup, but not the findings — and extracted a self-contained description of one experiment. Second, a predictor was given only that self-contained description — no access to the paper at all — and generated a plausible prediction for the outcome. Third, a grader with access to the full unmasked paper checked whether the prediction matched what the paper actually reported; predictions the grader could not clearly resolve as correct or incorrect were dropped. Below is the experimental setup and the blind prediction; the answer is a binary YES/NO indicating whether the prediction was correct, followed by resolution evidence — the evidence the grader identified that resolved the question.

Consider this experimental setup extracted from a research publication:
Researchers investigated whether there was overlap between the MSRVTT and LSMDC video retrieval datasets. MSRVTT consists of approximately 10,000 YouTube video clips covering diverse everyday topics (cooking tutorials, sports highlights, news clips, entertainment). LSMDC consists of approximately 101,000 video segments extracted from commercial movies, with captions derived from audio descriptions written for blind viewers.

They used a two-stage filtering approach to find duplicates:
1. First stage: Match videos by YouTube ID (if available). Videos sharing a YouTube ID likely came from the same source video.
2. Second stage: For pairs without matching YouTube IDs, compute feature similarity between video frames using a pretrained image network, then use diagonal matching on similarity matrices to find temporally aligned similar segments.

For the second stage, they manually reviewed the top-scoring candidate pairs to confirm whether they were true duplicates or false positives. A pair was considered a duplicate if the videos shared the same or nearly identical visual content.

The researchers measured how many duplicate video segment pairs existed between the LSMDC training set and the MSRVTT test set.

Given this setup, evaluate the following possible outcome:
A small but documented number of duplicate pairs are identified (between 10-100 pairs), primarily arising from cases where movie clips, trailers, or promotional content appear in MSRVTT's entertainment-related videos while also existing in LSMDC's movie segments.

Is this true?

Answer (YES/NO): NO